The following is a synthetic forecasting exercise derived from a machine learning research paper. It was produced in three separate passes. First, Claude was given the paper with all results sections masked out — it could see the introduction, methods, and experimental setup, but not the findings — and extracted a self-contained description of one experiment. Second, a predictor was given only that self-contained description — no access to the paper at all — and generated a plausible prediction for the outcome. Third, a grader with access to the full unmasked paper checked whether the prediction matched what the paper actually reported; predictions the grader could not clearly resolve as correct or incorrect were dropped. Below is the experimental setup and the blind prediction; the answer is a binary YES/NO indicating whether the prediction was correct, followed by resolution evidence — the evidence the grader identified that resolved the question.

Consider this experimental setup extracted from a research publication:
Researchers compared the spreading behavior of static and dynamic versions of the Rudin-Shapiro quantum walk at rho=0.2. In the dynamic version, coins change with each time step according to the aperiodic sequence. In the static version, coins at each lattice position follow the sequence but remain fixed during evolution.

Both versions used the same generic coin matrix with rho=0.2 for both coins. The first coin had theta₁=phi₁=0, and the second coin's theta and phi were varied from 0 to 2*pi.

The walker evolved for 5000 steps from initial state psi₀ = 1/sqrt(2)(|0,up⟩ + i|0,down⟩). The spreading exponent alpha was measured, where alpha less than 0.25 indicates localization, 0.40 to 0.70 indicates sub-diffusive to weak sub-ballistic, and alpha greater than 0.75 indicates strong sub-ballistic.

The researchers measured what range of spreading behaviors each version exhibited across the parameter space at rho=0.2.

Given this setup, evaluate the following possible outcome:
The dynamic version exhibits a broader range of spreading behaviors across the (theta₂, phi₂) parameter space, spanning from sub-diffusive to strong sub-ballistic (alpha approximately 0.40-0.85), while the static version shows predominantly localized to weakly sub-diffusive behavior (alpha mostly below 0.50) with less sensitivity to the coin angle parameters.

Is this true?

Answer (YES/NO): NO